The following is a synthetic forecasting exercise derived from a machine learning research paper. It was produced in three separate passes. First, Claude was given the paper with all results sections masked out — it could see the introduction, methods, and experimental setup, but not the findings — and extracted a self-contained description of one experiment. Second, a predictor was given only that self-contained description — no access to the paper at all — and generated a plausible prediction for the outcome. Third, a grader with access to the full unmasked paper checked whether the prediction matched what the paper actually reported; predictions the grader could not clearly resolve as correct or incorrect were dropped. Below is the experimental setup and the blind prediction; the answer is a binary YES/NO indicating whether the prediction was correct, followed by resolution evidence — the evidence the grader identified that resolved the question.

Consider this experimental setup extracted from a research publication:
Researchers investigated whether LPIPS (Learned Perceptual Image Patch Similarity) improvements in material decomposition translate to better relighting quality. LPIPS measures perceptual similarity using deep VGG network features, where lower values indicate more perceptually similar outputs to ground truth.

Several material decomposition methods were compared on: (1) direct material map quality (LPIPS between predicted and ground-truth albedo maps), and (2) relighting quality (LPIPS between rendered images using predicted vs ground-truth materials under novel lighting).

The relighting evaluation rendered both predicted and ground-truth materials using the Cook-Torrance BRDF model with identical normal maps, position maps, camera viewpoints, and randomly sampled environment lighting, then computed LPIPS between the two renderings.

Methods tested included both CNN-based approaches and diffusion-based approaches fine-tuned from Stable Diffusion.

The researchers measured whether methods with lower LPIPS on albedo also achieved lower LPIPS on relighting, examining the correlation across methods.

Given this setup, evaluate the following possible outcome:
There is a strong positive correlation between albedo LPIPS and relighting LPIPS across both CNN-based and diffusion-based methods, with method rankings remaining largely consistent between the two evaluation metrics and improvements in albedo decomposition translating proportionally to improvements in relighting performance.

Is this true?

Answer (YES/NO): YES